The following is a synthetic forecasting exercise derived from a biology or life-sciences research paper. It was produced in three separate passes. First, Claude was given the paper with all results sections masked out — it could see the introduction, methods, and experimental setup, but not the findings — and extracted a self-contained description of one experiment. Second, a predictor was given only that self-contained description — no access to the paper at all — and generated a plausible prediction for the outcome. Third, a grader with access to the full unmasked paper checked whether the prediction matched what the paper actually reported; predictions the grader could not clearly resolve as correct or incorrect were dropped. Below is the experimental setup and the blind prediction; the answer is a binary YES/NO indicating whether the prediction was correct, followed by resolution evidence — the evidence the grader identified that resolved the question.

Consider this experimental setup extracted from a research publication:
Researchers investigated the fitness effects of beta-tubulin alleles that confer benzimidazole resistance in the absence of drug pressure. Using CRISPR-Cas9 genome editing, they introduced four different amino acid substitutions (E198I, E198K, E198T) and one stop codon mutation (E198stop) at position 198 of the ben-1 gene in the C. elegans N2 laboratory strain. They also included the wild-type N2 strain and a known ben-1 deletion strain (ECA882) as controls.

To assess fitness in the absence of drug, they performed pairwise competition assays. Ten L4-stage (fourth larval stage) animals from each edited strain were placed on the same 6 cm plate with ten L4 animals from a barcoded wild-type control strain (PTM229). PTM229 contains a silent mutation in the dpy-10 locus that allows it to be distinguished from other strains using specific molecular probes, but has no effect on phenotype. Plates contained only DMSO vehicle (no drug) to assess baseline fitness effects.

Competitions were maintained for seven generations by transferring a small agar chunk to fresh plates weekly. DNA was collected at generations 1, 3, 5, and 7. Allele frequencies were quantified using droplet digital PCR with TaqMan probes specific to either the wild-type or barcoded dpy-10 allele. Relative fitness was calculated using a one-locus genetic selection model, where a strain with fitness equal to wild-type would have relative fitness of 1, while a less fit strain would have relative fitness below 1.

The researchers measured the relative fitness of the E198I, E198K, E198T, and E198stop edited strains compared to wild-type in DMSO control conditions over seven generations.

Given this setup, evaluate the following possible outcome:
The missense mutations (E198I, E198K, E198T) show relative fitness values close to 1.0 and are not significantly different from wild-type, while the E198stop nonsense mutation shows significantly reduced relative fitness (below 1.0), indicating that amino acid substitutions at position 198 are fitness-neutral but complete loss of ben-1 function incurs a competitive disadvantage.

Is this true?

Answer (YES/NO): NO